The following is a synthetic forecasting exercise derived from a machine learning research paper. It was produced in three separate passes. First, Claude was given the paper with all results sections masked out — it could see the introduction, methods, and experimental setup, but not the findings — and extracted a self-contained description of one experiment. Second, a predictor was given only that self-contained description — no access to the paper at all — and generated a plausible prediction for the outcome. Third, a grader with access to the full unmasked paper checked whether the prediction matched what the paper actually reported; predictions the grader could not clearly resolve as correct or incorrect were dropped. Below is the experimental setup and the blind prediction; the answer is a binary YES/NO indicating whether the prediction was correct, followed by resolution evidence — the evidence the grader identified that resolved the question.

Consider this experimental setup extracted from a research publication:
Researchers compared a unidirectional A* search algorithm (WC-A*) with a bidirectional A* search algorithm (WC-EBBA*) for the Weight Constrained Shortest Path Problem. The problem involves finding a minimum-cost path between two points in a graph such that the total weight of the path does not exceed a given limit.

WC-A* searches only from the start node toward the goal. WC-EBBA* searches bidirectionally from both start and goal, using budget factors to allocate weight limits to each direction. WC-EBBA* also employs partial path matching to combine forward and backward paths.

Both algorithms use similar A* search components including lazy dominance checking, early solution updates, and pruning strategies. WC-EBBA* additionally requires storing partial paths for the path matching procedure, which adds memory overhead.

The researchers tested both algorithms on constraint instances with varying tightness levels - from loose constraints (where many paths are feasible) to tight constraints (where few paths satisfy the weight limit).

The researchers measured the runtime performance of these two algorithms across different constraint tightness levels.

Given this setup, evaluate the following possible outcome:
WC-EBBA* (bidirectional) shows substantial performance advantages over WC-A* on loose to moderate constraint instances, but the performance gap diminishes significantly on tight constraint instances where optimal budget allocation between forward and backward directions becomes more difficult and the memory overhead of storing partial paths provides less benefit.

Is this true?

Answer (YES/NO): NO